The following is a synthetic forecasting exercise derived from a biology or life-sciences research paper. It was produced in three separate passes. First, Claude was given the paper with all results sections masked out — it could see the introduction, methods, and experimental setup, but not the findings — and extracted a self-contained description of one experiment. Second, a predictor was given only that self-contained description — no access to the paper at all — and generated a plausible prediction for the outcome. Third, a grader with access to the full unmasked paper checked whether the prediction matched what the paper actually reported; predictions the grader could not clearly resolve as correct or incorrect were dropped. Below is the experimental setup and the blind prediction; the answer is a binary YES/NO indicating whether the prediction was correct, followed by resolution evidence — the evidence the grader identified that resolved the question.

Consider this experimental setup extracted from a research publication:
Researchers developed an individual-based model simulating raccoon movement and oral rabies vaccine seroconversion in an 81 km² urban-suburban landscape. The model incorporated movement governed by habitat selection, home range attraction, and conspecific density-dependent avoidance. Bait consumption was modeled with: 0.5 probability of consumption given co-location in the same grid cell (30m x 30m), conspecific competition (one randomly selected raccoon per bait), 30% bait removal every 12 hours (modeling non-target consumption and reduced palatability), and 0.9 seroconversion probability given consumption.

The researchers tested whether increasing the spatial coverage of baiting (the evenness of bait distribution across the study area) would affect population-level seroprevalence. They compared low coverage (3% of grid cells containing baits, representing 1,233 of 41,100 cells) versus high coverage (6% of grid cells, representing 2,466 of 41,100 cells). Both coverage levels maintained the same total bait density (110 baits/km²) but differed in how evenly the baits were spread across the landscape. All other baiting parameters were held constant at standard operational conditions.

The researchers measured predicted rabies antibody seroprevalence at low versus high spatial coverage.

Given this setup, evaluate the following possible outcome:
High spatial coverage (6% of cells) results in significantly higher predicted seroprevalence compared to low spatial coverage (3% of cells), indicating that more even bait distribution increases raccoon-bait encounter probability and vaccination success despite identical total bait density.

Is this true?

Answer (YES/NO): YES